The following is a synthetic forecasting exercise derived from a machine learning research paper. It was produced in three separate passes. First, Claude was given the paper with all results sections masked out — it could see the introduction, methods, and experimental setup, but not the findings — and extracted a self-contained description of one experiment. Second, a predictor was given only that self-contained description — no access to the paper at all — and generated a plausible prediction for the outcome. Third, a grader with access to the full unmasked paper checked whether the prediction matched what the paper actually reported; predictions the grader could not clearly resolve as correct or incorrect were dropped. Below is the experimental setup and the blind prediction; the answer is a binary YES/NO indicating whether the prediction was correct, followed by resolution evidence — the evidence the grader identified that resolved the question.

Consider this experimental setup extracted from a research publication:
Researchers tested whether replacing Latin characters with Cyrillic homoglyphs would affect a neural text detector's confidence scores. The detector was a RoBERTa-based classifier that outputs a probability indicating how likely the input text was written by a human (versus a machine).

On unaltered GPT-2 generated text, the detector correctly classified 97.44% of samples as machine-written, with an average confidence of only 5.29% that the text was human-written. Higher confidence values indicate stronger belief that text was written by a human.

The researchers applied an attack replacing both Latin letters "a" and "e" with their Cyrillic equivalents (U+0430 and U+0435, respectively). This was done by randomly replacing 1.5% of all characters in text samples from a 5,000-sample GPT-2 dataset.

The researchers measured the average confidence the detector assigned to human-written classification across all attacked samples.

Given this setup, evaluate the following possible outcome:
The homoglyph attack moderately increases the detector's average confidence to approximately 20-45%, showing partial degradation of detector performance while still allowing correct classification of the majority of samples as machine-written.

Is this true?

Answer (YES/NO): NO